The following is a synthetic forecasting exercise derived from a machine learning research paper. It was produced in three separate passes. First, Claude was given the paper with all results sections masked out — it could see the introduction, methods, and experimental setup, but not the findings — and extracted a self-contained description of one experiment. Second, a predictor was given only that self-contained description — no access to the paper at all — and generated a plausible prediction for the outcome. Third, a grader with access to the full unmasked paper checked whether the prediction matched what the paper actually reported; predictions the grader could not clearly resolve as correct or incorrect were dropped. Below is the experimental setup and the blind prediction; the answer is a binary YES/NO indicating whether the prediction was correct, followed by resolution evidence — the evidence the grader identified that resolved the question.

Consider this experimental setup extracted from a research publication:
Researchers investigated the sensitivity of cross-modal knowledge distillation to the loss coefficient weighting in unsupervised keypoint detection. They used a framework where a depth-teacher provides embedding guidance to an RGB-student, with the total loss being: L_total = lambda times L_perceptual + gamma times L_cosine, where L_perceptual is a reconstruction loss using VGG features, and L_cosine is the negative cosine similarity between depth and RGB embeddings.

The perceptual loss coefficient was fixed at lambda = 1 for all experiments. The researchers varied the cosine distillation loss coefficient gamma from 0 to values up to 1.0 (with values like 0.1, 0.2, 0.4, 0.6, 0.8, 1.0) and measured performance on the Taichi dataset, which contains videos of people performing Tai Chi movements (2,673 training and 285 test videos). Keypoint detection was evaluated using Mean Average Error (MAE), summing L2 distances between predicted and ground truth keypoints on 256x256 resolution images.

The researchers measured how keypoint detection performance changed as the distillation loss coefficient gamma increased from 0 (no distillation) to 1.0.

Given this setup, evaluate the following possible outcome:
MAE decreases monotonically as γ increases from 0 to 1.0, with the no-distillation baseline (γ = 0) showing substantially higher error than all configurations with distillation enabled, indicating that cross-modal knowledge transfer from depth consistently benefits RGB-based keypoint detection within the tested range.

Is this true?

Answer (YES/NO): NO